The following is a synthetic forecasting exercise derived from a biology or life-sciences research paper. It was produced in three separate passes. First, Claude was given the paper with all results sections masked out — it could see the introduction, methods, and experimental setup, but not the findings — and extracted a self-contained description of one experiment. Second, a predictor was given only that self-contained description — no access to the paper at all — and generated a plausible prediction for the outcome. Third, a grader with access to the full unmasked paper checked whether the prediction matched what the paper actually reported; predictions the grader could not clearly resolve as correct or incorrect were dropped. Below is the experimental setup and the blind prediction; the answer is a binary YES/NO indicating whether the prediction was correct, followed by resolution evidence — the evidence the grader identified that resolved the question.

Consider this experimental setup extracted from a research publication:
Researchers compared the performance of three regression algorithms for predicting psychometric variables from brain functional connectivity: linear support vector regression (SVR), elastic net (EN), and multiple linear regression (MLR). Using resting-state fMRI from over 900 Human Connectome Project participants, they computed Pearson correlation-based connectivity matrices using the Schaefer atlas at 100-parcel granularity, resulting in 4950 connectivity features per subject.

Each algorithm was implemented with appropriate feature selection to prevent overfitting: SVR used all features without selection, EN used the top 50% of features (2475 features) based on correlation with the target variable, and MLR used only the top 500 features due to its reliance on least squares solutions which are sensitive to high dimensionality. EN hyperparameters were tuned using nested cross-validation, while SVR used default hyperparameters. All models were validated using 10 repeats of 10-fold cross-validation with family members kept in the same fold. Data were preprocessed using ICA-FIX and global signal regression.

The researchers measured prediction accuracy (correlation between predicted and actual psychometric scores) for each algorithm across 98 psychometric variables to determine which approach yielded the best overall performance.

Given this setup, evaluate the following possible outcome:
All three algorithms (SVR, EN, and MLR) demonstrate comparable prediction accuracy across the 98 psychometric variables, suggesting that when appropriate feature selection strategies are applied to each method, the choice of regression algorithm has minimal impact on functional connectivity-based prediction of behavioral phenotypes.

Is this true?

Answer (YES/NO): NO